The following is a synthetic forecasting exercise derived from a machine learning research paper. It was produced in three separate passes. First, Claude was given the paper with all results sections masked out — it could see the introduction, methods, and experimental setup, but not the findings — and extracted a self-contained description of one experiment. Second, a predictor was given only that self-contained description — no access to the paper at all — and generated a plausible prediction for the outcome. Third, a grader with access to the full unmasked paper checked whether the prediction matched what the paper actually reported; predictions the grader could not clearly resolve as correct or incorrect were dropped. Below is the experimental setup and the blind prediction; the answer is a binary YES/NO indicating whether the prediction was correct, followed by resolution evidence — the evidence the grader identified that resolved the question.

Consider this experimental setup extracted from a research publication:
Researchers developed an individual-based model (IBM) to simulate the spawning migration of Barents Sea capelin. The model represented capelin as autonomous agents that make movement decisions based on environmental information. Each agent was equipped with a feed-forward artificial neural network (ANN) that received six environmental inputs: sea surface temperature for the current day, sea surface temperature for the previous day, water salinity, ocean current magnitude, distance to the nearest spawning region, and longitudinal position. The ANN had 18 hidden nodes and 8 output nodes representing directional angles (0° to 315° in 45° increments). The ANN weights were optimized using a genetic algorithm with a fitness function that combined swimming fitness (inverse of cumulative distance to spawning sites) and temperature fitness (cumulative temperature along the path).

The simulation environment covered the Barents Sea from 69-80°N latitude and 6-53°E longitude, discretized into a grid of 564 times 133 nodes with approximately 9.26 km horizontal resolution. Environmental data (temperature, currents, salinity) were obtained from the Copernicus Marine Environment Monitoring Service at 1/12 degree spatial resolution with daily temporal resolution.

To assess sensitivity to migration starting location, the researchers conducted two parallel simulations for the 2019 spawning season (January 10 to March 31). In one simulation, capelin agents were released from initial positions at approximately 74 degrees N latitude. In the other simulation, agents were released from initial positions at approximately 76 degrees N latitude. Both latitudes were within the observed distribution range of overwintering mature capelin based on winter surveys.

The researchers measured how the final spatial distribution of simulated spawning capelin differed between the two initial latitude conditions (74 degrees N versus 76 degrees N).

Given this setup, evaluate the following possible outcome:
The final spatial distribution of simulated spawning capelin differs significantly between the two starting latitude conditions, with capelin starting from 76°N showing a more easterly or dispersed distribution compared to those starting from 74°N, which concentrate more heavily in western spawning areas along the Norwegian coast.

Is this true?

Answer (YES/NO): NO